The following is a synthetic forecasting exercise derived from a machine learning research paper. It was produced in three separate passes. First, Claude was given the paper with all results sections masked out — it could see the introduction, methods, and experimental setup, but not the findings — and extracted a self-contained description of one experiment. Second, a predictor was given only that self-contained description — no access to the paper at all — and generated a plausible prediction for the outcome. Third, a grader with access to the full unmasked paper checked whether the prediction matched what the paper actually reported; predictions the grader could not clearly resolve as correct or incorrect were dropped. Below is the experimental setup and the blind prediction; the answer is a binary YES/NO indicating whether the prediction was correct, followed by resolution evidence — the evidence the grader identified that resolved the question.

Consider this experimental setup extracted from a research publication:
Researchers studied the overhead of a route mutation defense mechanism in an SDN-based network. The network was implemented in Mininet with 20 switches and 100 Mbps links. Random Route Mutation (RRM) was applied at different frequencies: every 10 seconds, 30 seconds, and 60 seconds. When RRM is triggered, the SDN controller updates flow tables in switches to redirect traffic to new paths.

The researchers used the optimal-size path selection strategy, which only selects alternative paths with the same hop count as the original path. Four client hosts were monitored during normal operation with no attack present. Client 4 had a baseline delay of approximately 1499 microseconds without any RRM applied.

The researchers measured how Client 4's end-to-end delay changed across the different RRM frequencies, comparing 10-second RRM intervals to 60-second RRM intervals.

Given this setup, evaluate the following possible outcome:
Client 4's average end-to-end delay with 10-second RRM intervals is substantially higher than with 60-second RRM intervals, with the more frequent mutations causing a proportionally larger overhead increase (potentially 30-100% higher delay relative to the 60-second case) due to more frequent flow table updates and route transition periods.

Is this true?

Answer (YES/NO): NO